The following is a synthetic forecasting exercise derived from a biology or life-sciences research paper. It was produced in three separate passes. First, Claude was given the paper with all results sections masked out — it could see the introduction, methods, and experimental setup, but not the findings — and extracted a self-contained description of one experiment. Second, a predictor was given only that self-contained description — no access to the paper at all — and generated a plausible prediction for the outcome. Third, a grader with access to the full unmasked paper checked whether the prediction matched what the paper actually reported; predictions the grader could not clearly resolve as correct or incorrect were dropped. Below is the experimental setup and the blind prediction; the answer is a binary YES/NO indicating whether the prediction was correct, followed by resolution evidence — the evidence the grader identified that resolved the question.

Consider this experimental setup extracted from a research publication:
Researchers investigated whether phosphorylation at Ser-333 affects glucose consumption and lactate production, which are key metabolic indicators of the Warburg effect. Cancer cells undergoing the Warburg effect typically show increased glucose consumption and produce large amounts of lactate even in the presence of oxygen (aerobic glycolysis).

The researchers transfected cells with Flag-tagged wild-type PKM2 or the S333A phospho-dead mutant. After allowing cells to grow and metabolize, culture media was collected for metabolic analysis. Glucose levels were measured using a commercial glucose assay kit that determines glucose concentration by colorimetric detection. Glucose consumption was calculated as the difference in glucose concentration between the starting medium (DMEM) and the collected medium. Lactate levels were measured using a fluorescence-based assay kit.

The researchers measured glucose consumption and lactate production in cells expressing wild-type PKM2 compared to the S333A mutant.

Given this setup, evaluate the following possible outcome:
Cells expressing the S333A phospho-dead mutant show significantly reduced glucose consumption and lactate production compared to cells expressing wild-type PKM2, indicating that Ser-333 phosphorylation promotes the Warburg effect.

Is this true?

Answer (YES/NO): NO